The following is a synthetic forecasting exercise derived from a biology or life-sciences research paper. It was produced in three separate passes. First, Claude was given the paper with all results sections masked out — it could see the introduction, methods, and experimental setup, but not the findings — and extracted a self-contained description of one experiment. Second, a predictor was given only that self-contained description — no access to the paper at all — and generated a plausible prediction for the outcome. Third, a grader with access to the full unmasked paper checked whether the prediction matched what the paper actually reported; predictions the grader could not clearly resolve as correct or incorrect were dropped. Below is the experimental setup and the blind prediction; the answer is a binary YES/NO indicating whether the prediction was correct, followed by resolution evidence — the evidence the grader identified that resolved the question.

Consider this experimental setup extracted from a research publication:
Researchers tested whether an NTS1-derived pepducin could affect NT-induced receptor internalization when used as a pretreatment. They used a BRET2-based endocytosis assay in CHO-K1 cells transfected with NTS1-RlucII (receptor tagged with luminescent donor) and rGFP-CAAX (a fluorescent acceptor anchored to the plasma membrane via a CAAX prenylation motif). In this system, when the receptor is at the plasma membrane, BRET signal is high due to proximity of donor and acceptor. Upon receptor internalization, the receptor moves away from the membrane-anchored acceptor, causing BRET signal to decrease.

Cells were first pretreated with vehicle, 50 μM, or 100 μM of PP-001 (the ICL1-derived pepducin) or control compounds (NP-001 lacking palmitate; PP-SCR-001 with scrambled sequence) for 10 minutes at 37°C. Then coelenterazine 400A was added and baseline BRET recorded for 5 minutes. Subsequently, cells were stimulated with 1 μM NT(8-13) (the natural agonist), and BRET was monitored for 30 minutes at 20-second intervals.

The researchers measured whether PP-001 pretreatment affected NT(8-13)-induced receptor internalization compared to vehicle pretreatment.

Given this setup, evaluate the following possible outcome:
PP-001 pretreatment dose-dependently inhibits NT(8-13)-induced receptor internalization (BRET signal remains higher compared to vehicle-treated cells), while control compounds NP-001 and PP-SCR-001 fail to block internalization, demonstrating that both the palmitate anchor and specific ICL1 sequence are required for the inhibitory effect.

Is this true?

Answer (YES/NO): YES